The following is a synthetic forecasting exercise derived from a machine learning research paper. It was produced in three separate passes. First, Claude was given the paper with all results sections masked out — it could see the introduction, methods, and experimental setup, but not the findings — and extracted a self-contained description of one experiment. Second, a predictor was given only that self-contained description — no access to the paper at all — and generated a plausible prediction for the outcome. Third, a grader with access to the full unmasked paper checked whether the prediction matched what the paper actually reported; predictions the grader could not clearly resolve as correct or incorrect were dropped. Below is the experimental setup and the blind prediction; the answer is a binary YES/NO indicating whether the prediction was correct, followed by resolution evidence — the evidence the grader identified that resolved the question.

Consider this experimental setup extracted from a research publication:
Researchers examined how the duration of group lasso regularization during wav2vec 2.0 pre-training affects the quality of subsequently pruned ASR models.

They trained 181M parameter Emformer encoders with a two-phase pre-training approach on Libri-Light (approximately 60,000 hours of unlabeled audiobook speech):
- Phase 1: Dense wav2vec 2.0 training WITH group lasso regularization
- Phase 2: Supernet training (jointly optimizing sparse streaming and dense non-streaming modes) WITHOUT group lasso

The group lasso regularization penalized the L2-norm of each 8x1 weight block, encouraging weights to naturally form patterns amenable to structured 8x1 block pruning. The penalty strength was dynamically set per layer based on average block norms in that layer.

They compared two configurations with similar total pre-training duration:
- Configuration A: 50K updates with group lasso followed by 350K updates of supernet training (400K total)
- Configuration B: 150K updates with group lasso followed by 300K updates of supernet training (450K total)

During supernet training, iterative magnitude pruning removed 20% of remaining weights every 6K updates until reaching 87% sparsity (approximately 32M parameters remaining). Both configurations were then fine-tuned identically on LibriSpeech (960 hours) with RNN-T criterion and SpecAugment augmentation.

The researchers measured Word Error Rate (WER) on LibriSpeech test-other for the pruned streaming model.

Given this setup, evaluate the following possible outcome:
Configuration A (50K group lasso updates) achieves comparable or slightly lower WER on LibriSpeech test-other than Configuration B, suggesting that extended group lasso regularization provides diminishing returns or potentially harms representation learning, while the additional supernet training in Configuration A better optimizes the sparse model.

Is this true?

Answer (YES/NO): NO